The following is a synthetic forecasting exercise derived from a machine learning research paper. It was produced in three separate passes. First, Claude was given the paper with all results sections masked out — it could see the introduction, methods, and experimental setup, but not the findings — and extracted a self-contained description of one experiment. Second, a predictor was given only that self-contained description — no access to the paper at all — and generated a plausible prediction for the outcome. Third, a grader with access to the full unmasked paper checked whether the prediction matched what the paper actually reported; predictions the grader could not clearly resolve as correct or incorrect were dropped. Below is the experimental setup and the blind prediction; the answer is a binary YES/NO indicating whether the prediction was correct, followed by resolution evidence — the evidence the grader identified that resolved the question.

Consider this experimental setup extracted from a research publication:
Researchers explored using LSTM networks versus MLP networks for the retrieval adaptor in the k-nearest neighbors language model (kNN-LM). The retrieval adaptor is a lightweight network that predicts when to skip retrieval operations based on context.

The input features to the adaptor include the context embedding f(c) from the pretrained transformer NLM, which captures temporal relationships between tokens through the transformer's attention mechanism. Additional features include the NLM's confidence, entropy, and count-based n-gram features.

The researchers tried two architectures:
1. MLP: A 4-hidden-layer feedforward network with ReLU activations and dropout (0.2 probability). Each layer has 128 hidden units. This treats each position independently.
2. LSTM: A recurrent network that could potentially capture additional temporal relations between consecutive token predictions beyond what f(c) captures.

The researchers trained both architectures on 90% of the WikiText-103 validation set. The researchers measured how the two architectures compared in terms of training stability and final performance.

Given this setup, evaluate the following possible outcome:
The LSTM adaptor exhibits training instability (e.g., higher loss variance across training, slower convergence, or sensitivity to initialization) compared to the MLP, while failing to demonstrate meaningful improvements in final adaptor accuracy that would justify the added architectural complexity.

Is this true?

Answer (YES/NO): YES